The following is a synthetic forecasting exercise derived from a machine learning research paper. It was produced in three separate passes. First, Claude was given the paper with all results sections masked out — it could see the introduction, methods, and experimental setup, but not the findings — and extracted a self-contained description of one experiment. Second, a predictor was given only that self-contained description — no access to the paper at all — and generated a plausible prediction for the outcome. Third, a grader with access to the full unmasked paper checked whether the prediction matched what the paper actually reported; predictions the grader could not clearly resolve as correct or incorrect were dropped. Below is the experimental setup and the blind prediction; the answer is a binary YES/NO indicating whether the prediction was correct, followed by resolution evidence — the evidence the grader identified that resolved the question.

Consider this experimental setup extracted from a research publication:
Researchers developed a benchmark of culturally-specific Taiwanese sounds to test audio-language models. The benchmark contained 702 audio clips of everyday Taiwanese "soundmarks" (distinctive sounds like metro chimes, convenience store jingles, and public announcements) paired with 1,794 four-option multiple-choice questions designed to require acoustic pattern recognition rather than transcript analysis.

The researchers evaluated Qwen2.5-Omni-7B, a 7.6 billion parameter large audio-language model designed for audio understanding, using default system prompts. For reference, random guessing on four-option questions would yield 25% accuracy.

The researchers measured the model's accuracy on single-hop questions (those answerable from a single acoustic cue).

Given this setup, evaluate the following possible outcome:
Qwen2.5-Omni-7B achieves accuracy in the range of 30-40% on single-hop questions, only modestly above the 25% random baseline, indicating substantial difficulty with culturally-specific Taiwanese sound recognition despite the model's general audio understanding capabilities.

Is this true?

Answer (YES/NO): NO